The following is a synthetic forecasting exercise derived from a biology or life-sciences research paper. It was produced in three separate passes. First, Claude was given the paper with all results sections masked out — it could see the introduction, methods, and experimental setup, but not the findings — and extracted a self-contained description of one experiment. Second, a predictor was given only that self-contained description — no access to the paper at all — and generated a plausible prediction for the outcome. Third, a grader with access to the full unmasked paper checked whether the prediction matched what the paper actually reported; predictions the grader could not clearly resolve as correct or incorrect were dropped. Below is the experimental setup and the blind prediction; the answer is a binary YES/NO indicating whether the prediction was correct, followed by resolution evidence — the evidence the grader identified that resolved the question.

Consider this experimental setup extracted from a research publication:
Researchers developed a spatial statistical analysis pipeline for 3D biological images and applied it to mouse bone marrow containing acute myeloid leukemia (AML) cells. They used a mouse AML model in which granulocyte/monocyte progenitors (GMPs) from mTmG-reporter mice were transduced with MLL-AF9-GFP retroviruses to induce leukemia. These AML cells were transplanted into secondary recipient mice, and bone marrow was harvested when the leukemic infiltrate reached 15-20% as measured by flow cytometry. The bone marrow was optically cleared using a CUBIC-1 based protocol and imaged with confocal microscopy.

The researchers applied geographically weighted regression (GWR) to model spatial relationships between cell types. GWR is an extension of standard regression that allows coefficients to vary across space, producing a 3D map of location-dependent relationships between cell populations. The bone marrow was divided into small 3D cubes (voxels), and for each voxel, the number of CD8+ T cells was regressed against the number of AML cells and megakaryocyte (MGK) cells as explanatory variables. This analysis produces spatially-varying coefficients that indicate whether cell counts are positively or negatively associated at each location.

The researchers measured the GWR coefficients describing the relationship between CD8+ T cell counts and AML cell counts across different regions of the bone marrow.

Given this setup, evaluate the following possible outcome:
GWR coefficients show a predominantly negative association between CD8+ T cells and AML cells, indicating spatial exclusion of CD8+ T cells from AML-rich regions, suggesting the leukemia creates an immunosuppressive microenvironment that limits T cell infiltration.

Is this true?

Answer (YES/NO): NO